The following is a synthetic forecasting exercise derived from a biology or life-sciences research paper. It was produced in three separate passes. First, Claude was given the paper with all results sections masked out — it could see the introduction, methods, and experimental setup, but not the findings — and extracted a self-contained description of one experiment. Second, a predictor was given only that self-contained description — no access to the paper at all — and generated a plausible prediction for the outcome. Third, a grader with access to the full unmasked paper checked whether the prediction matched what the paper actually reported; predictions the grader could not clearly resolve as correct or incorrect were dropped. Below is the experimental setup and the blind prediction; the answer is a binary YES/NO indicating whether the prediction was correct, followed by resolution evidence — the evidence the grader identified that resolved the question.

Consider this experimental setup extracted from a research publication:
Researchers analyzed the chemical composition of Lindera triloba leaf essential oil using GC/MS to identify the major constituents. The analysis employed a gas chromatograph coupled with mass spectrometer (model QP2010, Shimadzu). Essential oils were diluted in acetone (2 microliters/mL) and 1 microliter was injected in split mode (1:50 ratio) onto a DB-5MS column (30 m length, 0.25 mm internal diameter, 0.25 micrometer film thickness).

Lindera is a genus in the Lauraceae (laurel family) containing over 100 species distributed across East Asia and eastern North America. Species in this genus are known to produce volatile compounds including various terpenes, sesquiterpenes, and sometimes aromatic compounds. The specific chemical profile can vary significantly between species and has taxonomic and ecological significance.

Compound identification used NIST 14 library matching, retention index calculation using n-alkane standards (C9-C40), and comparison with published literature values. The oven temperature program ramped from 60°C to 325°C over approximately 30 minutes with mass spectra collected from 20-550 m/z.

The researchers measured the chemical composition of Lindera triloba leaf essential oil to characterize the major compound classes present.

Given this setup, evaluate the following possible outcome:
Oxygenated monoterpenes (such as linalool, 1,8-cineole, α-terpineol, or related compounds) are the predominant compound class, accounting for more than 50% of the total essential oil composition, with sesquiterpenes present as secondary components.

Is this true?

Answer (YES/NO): NO